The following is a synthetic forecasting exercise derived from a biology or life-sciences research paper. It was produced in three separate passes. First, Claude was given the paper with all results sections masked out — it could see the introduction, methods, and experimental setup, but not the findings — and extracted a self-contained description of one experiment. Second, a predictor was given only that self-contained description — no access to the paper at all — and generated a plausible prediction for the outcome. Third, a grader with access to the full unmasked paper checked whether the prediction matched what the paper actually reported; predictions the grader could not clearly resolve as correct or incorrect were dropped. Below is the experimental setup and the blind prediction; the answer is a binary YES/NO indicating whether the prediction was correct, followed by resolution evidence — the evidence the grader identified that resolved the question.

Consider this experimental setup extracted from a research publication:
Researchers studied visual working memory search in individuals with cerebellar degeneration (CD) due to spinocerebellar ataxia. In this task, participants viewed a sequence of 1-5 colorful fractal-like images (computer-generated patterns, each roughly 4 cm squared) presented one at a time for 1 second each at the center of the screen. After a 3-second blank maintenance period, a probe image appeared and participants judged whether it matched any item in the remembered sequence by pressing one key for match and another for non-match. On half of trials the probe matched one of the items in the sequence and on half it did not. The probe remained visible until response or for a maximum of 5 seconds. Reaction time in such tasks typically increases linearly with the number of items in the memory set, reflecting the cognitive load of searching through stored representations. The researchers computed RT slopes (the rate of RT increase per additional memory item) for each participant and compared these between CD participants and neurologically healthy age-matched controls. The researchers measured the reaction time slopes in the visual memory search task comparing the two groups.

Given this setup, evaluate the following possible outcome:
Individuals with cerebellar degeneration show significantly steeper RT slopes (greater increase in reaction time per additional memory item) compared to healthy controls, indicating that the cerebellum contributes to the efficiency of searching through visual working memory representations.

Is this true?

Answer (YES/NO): NO